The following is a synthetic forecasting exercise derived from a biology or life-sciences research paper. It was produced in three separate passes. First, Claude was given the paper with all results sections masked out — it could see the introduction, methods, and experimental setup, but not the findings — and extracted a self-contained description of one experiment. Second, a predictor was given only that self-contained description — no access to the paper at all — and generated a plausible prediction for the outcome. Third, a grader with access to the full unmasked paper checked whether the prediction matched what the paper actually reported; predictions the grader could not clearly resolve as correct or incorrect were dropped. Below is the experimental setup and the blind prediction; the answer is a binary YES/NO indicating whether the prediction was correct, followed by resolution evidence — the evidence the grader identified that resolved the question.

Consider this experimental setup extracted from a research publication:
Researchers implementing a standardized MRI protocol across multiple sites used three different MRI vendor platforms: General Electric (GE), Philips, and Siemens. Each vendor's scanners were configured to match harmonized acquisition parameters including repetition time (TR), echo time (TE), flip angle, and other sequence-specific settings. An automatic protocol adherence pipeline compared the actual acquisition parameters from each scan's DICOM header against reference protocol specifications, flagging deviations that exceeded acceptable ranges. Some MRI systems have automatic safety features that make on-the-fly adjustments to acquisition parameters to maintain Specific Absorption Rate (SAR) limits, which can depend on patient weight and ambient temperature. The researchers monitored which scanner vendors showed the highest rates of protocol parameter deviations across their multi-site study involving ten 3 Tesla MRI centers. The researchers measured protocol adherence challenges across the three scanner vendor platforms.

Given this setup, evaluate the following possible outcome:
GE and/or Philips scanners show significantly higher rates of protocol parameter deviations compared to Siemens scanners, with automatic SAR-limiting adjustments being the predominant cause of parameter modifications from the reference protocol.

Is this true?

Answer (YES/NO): NO